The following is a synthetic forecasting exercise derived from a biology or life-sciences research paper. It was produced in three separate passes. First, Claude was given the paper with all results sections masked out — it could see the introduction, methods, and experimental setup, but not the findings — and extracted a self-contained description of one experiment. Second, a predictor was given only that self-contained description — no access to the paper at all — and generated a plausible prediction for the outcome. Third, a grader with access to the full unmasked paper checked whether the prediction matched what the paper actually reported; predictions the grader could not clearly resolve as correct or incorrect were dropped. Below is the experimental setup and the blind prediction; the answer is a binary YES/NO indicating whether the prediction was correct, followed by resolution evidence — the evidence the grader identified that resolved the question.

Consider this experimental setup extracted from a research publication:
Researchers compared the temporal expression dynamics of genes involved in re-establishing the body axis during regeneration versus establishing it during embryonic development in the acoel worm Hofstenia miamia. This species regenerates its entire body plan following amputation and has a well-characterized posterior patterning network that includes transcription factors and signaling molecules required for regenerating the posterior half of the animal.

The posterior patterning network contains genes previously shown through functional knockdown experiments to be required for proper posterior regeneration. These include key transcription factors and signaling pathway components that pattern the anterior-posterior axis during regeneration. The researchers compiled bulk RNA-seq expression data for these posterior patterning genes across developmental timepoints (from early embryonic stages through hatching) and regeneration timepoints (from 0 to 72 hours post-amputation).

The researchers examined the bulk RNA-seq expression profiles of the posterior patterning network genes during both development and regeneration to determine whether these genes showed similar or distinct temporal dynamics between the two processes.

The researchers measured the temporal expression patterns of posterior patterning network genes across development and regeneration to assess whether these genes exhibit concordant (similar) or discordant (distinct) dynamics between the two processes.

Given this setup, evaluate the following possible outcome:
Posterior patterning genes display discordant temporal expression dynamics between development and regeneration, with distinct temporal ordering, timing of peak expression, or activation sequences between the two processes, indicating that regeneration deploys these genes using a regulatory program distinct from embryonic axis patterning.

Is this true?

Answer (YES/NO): NO